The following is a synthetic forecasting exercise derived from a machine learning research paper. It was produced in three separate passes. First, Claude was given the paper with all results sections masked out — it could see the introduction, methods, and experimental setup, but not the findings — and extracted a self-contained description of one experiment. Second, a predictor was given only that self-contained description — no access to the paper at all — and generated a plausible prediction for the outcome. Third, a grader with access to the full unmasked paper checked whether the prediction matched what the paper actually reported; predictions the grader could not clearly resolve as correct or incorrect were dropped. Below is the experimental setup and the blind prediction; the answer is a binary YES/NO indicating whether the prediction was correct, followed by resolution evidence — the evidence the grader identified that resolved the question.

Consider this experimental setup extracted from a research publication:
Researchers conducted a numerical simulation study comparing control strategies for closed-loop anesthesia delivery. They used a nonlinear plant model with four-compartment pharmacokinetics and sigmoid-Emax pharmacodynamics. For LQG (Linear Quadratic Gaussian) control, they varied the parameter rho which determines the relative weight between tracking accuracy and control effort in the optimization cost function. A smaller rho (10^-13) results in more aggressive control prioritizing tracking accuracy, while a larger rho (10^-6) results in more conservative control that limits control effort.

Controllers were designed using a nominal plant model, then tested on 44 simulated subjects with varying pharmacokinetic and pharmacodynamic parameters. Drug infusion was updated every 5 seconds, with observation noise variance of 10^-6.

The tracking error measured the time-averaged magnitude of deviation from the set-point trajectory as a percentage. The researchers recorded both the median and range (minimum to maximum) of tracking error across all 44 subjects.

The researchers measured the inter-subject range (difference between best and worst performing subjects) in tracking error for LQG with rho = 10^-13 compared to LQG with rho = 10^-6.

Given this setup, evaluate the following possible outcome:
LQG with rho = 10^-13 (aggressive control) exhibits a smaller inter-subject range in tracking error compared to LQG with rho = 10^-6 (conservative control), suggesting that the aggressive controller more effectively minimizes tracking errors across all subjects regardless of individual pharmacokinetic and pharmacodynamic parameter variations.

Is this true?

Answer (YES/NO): YES